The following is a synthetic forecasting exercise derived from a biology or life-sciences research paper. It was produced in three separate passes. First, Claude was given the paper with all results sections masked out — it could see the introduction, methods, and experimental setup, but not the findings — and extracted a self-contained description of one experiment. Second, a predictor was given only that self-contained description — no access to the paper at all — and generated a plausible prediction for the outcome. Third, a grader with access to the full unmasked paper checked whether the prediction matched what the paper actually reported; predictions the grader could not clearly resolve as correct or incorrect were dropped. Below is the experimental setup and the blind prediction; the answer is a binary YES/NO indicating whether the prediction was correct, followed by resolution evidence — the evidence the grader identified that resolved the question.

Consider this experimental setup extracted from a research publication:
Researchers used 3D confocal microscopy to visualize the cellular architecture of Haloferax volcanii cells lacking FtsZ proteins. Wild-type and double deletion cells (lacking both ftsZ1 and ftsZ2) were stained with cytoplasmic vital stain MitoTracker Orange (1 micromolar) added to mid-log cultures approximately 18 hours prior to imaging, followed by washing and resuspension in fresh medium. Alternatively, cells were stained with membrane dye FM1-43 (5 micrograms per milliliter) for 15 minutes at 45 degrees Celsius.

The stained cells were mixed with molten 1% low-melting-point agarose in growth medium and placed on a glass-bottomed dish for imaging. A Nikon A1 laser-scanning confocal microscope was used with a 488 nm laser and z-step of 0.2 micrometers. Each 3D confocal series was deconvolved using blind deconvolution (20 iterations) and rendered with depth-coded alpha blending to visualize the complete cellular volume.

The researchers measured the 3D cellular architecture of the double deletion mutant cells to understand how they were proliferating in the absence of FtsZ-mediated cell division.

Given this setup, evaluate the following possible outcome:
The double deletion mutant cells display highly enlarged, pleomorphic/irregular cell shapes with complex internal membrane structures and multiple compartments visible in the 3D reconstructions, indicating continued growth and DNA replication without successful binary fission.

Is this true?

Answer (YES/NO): NO